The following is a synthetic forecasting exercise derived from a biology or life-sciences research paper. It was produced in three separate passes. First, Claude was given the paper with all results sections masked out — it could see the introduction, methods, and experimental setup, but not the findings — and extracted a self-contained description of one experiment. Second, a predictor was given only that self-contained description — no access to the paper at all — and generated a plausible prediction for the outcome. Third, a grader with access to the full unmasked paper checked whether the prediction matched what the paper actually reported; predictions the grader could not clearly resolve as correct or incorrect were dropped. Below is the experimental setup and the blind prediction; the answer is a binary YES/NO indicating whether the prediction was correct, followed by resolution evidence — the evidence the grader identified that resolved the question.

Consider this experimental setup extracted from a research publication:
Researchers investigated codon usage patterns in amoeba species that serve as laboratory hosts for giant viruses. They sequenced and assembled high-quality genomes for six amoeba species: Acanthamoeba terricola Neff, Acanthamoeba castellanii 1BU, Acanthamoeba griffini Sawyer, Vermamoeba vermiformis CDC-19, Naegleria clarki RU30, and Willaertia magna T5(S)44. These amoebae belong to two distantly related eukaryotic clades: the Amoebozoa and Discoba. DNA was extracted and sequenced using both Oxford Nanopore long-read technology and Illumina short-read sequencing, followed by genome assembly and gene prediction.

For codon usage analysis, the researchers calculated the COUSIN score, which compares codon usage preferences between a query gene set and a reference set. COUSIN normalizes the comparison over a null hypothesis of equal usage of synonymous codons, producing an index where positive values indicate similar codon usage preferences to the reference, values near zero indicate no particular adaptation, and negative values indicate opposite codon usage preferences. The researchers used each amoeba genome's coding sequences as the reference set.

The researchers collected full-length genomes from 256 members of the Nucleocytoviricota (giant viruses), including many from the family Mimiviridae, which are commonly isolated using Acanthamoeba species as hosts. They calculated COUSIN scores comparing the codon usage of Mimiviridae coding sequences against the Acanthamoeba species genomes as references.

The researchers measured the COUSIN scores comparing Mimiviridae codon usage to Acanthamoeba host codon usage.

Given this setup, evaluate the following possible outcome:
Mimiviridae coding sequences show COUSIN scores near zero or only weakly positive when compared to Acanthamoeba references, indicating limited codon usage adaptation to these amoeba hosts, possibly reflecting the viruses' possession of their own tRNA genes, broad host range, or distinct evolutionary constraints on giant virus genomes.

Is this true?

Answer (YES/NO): NO